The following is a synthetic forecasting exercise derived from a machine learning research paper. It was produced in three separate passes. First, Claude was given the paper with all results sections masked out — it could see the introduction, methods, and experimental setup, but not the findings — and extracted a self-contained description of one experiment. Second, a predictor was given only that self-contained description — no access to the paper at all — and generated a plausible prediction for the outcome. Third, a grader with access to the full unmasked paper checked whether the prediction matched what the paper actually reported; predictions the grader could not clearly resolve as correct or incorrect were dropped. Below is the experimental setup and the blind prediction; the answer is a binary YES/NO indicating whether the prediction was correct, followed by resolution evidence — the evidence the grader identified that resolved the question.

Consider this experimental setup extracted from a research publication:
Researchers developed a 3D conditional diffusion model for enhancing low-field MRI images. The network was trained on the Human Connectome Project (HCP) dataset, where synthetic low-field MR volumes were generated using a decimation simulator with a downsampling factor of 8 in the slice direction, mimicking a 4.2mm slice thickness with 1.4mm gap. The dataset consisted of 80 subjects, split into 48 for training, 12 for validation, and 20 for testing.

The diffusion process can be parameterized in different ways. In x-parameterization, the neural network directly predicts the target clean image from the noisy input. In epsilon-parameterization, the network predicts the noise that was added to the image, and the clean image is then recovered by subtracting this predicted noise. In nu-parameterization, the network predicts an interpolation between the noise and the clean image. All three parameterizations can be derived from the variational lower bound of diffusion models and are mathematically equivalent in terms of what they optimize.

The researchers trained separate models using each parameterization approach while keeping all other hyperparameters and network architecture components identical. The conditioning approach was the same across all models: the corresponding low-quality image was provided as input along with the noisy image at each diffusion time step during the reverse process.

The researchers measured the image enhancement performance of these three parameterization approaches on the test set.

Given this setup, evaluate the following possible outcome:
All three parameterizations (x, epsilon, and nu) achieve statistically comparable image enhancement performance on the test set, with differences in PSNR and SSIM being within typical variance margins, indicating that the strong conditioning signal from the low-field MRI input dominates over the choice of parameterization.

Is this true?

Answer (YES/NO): NO